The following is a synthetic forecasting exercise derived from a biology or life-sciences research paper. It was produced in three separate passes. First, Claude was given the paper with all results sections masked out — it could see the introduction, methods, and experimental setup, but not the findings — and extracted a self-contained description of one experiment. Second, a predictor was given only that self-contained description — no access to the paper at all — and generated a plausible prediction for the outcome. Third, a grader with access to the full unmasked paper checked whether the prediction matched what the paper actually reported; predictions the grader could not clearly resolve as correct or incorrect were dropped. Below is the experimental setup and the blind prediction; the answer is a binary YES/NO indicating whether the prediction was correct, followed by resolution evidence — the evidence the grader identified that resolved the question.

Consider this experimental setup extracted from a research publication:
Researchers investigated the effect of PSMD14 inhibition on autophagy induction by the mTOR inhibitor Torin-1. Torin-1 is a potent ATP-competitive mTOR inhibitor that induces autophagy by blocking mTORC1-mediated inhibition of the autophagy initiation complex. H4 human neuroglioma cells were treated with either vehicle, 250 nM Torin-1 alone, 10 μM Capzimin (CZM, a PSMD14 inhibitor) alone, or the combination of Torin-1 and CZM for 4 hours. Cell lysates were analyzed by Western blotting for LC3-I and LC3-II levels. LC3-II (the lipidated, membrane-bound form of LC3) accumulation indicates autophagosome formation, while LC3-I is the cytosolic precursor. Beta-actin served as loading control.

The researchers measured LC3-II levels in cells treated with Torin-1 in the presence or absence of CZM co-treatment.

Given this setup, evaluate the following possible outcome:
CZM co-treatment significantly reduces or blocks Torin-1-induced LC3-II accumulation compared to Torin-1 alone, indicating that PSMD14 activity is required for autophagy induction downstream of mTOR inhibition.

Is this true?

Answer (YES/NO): YES